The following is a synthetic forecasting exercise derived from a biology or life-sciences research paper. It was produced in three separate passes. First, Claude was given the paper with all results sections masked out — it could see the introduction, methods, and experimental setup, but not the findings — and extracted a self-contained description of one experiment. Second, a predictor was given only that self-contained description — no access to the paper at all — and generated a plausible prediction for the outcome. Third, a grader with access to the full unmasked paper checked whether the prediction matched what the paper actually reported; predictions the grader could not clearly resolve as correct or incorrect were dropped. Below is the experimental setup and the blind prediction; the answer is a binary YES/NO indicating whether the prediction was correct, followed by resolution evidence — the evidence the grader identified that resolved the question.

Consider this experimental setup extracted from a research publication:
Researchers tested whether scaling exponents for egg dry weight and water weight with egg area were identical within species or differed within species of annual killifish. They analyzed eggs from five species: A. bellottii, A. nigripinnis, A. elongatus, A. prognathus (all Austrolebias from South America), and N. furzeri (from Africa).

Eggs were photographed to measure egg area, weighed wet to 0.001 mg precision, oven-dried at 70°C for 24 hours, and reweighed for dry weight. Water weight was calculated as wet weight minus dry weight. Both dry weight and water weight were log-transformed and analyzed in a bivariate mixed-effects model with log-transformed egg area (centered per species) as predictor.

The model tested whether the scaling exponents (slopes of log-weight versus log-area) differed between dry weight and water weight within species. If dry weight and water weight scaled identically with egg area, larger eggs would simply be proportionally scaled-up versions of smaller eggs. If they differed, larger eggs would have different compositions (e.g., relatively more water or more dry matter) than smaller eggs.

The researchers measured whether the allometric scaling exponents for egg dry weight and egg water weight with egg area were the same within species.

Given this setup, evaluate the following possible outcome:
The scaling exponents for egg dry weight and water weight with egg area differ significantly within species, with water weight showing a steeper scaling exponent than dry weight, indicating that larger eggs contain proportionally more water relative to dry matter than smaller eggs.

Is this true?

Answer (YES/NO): NO